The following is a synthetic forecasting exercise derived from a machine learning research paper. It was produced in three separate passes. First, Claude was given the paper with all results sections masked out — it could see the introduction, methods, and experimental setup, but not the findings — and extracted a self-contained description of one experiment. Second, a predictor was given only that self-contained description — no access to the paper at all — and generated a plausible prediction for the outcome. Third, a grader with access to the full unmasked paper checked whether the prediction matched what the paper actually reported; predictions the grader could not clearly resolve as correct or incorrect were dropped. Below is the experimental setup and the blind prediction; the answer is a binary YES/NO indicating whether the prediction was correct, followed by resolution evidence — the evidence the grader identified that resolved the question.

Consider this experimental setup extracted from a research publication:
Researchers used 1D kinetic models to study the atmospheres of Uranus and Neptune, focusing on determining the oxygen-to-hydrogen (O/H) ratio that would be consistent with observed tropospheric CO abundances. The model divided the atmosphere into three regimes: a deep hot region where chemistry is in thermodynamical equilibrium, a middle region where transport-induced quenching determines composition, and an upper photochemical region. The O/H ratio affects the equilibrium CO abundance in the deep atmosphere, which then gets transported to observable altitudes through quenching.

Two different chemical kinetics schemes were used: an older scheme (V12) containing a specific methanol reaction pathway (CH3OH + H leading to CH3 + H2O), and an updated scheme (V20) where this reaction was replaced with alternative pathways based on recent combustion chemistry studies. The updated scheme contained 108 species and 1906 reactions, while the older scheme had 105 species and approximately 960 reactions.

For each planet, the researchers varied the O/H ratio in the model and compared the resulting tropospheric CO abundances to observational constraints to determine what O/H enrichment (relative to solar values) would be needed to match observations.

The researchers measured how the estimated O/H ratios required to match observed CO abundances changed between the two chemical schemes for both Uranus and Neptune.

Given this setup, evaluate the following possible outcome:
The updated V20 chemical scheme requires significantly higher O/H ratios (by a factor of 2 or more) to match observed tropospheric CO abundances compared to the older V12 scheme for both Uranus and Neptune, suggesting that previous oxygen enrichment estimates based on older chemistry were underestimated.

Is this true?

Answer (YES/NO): NO